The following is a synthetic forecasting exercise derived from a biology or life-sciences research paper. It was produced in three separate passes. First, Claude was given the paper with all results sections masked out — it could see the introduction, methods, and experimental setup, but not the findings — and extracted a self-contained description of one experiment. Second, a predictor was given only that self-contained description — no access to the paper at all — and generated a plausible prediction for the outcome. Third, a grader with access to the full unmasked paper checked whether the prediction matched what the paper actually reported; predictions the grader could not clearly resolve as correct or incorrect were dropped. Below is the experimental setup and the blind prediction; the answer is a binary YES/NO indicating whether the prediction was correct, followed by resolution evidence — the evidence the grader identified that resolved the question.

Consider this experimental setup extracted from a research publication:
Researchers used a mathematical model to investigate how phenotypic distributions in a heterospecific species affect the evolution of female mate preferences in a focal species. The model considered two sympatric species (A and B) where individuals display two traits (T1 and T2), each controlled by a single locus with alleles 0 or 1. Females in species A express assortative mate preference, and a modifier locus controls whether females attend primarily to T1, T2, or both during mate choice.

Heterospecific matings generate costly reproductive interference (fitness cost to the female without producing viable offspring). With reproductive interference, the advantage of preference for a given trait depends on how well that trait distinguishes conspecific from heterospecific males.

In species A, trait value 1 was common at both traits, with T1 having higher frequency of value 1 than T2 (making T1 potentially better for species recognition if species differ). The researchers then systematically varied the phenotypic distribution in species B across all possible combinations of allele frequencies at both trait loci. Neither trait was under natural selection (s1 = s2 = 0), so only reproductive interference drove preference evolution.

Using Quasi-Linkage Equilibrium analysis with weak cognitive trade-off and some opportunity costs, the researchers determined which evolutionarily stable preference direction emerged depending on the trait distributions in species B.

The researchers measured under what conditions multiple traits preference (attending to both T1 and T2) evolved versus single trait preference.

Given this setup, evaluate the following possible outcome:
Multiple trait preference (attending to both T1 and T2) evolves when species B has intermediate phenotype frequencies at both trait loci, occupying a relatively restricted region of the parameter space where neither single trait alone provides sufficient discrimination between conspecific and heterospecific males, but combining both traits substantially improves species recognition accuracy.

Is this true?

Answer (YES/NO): NO